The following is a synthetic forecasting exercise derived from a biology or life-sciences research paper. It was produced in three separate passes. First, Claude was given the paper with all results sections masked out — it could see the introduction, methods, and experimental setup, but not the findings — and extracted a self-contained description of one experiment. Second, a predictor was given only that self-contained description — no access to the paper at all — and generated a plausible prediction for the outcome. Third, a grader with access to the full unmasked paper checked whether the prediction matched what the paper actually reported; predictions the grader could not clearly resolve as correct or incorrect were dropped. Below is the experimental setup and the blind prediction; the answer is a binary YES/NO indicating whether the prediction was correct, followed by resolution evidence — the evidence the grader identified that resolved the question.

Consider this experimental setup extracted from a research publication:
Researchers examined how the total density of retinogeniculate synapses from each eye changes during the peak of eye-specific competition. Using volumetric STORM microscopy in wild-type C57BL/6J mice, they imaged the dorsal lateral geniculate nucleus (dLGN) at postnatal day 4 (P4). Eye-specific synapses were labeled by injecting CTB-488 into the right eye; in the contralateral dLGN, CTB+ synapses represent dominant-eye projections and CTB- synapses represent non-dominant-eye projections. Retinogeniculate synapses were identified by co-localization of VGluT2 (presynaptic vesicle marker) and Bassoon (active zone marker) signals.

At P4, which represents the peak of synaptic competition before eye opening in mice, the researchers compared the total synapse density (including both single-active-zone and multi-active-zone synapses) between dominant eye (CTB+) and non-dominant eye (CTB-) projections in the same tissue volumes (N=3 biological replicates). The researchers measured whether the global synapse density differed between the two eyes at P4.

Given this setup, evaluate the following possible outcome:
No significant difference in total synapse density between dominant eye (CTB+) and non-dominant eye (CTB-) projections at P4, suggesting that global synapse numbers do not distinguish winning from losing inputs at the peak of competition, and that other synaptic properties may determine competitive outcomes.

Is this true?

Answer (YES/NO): YES